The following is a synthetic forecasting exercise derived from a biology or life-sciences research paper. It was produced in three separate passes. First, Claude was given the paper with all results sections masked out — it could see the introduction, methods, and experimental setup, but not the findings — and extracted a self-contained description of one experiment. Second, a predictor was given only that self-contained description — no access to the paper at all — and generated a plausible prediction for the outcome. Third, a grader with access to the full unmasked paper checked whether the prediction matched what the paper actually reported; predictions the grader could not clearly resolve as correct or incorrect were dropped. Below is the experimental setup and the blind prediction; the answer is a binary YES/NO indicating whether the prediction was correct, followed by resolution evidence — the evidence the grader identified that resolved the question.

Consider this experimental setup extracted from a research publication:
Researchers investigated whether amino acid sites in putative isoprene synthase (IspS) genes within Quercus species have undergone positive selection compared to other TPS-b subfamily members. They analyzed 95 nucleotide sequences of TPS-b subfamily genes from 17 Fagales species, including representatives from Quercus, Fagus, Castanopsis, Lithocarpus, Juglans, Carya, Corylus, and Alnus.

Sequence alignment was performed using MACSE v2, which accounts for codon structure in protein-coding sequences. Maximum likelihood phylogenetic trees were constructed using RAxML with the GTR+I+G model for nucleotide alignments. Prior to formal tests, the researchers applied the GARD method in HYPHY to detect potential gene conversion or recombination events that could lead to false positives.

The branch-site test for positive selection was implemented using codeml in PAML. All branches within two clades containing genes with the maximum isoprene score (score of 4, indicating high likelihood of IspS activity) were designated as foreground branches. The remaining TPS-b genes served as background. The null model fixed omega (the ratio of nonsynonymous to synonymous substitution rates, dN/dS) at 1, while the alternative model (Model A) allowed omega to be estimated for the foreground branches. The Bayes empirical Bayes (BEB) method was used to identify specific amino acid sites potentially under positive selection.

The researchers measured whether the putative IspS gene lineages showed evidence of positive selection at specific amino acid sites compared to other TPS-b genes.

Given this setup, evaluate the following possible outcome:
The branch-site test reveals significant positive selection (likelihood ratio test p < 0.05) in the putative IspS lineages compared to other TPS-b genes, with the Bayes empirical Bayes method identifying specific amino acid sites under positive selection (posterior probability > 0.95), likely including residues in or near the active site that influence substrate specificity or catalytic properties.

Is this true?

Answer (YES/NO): YES